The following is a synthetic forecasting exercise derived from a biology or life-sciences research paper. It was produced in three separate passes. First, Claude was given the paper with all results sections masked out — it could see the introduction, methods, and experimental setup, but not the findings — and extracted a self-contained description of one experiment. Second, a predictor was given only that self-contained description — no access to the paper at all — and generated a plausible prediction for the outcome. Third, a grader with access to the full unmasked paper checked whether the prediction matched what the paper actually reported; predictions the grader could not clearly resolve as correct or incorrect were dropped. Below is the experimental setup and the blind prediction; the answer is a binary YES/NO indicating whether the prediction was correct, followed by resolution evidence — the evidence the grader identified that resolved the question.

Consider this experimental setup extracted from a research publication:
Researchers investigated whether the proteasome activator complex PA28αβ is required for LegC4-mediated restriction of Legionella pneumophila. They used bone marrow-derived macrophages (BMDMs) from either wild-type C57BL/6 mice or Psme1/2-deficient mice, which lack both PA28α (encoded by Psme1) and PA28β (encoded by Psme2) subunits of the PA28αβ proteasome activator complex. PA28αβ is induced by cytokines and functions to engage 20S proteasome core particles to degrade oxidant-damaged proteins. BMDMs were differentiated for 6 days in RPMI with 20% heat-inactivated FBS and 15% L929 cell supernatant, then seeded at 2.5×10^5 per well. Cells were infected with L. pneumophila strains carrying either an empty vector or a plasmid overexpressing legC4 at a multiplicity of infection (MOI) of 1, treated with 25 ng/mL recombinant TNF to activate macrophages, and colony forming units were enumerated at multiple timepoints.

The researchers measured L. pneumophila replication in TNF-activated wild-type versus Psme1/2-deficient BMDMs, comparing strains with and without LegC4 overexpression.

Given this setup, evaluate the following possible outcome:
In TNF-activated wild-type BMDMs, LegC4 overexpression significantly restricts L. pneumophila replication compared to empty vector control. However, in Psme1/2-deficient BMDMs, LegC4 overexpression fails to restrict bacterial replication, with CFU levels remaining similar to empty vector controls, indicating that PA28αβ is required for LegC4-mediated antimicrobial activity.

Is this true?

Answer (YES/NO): YES